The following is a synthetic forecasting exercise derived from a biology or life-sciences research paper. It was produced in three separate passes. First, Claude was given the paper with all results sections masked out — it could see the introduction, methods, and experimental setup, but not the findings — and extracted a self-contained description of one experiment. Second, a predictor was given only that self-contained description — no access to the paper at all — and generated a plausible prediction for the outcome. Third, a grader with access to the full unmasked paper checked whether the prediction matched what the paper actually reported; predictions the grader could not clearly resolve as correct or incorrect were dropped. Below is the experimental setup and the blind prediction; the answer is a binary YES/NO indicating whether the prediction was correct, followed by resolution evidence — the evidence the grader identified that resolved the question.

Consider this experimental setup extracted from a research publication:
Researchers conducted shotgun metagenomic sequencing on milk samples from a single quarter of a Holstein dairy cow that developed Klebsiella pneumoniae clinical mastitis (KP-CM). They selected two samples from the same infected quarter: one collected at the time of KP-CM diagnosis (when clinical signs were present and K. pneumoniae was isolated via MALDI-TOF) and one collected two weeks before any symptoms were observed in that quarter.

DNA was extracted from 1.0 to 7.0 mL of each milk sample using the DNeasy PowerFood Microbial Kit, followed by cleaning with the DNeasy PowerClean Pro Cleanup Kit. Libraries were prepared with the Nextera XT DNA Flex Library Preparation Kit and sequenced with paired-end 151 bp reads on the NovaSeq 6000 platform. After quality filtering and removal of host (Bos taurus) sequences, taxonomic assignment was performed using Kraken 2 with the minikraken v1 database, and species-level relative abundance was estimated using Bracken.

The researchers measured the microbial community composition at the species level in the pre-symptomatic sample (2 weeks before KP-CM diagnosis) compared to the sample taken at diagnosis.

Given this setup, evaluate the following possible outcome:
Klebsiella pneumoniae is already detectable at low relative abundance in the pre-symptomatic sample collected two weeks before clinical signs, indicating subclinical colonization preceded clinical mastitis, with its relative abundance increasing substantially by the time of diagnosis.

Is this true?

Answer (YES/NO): YES